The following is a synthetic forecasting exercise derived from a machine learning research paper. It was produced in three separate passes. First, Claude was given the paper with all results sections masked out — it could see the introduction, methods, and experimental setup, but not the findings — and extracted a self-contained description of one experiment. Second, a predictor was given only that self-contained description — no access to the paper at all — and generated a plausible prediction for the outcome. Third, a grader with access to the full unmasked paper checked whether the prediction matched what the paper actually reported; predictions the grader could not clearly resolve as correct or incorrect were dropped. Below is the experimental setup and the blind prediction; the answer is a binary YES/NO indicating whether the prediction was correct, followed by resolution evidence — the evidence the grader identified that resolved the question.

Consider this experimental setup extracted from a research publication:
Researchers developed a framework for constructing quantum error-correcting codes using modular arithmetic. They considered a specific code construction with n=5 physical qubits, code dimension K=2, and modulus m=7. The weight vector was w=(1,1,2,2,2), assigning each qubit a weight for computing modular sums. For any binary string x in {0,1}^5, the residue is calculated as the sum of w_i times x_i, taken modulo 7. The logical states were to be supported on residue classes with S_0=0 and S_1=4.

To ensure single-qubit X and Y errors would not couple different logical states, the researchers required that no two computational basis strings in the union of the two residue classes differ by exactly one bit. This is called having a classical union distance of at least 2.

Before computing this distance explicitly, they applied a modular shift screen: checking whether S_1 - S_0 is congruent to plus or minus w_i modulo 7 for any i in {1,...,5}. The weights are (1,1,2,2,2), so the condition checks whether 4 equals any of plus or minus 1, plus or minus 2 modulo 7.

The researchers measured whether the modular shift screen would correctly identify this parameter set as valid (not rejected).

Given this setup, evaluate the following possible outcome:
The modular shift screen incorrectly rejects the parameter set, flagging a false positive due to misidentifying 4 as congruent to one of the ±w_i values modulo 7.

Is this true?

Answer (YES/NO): NO